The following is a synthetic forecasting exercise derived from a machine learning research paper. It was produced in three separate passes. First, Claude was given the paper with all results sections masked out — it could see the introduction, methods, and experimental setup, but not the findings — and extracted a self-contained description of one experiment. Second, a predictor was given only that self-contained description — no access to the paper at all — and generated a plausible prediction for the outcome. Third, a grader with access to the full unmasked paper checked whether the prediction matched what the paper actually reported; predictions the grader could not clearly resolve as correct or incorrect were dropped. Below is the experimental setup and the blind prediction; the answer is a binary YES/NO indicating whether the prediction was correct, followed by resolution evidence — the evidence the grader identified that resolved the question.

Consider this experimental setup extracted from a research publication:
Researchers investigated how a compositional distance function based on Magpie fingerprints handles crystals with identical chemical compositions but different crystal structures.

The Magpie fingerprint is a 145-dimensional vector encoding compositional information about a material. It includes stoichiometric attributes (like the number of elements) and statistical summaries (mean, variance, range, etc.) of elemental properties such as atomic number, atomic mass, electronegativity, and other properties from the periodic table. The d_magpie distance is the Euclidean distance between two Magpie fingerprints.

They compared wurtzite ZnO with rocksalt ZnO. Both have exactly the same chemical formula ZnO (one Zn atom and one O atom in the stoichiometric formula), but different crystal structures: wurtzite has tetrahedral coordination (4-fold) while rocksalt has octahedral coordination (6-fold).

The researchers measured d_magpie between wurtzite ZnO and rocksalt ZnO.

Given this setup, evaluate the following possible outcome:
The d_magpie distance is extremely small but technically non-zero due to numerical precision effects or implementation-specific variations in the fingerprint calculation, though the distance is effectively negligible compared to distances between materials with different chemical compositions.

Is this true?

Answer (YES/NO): NO